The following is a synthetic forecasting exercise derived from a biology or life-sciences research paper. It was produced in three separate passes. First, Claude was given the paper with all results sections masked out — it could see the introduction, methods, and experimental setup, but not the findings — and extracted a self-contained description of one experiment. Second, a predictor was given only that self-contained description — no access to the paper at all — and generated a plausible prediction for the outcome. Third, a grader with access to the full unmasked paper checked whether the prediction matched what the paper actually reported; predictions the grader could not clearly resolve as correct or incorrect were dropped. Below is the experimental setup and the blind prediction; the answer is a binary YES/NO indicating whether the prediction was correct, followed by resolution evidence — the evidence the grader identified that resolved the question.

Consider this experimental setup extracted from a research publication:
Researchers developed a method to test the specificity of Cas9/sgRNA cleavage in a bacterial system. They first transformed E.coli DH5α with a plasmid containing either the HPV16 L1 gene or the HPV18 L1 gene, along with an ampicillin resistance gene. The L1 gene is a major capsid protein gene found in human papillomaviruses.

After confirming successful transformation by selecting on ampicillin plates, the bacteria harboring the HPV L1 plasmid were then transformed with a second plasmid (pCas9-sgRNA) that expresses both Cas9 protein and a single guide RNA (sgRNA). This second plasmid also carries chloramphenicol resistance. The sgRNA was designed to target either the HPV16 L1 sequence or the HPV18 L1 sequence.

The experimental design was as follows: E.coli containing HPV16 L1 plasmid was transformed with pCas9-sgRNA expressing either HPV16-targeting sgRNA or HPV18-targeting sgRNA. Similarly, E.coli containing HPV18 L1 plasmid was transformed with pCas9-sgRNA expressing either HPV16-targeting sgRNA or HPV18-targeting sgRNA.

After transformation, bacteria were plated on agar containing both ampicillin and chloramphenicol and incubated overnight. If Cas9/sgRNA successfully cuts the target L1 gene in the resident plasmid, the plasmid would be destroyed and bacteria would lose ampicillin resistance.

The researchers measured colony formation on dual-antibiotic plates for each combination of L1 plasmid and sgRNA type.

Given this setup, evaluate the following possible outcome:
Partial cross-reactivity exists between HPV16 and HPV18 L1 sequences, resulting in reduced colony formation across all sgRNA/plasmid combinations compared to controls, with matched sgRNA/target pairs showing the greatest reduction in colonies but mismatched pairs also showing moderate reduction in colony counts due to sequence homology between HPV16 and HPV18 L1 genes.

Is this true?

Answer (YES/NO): NO